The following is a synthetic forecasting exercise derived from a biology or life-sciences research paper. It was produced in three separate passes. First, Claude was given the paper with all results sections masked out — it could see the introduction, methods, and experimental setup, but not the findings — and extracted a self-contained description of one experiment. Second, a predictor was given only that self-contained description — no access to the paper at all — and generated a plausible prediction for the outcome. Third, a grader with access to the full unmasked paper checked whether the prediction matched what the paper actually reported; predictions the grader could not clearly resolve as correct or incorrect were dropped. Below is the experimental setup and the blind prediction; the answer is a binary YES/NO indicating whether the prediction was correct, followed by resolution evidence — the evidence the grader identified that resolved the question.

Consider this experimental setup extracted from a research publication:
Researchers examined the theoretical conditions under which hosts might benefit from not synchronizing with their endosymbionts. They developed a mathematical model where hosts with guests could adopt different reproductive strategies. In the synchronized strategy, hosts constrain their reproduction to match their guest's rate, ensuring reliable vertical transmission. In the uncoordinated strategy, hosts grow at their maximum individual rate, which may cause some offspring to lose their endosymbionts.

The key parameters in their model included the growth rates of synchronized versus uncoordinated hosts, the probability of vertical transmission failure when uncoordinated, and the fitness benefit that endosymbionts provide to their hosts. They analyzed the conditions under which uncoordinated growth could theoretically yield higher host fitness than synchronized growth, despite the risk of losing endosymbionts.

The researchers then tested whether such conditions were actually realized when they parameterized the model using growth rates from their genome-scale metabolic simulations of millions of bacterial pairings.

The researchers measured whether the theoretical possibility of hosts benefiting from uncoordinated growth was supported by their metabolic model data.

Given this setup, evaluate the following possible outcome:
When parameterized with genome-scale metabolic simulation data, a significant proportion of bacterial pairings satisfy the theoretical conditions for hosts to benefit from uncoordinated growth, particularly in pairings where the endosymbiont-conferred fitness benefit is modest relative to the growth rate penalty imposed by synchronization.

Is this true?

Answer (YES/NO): NO